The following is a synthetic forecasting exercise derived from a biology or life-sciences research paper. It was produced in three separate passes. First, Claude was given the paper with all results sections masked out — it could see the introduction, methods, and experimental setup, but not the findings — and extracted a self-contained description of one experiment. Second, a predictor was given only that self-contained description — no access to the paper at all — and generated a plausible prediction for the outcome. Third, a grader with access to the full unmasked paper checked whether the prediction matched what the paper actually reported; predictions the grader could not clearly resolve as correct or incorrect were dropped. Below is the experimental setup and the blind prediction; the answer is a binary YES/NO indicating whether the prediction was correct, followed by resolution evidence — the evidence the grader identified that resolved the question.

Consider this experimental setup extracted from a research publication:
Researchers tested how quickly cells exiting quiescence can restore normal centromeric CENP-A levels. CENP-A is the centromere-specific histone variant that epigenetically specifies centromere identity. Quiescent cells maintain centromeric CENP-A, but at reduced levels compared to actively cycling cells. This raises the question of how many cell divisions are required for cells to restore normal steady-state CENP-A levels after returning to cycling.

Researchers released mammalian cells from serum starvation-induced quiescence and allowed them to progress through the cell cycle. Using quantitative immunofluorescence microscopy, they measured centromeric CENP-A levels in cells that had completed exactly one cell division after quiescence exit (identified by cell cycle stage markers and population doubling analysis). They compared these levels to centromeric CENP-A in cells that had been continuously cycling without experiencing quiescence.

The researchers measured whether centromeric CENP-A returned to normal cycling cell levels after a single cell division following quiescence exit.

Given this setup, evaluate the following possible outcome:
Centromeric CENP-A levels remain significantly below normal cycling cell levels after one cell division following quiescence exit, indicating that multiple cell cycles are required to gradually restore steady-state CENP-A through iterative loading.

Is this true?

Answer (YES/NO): NO